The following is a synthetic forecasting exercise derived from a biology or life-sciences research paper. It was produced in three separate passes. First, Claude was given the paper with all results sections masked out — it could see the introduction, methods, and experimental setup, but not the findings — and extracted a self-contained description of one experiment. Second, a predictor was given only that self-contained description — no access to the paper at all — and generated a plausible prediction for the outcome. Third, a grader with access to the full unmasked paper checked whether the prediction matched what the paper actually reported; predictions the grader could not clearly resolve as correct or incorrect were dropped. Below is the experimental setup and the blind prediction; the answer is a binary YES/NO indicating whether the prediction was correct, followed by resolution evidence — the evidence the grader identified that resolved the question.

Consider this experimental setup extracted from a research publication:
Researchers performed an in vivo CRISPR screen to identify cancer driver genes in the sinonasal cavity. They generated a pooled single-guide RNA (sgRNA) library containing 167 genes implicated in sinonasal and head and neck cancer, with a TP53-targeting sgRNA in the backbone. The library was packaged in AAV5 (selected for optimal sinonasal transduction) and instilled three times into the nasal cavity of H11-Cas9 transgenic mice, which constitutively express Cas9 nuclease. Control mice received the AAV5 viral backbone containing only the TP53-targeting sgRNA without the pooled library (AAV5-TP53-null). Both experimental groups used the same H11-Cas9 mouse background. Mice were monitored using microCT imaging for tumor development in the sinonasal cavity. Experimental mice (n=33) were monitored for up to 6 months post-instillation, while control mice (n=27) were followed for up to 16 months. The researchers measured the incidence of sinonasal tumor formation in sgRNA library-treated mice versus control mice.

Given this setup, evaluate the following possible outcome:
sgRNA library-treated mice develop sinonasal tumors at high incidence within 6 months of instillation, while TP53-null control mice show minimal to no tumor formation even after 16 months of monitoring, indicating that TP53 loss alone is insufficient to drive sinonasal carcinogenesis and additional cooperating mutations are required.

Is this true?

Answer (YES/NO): YES